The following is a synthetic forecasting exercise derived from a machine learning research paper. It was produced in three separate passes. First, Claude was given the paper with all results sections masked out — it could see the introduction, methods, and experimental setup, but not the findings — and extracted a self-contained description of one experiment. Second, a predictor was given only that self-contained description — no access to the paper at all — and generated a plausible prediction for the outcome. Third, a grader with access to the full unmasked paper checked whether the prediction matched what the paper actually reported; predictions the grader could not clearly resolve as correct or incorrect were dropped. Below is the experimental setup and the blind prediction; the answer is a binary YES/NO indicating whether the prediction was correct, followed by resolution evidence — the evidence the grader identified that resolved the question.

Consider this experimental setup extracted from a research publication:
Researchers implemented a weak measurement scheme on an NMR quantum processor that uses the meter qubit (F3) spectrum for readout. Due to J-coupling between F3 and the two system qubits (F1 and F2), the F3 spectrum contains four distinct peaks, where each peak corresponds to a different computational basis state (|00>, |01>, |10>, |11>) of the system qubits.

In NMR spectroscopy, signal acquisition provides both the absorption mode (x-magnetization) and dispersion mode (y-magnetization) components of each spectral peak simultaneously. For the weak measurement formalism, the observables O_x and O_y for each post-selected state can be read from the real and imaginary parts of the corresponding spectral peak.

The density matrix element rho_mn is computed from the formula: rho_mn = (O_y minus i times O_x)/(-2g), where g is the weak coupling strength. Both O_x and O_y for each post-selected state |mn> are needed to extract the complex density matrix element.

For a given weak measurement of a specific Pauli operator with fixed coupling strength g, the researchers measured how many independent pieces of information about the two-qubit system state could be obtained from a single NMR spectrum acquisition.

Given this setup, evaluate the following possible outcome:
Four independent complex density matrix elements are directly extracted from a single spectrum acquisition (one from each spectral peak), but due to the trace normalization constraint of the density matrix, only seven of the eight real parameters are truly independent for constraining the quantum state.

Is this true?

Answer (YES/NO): NO